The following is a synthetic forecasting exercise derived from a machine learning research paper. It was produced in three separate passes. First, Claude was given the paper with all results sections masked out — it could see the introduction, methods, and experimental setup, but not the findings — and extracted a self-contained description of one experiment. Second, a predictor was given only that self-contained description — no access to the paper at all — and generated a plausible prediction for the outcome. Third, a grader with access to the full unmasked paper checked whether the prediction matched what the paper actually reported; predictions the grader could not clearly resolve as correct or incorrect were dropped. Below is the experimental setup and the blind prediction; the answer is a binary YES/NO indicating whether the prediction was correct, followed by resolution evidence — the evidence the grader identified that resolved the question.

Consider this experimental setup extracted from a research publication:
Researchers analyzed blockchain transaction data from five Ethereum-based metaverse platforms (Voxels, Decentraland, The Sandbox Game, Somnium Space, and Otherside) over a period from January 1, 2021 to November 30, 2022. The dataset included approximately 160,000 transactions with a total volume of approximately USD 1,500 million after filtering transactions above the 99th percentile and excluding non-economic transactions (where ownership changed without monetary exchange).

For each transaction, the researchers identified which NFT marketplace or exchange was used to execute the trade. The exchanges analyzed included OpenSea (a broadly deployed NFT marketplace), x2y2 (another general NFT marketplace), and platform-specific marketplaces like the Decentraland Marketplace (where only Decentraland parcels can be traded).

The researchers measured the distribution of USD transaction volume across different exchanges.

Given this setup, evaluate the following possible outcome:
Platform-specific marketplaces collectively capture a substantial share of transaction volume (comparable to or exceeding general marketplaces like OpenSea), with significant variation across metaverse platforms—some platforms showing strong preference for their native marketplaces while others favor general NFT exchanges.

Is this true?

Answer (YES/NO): NO